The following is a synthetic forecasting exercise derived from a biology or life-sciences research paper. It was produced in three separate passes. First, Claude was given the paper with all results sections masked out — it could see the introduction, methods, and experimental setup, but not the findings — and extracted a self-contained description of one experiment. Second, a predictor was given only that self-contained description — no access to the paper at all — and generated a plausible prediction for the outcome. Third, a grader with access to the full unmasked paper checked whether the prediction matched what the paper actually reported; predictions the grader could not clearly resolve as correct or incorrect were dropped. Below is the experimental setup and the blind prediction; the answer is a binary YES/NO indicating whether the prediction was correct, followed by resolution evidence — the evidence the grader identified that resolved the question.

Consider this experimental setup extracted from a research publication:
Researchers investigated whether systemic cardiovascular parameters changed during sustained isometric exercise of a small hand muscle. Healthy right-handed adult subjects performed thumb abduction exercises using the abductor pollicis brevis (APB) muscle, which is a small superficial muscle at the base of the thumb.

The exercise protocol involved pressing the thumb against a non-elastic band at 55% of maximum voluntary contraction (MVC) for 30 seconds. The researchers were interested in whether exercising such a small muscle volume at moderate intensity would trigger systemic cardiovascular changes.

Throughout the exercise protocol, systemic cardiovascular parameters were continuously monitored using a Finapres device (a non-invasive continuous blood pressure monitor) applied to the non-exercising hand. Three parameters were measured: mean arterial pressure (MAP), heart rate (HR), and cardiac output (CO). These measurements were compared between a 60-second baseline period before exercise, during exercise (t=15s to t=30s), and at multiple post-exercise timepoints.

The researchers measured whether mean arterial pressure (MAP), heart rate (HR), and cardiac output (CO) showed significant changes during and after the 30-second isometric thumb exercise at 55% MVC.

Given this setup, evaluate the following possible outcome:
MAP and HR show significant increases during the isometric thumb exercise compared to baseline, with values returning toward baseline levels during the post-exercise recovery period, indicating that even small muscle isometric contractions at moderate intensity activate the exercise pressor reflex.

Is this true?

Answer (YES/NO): NO